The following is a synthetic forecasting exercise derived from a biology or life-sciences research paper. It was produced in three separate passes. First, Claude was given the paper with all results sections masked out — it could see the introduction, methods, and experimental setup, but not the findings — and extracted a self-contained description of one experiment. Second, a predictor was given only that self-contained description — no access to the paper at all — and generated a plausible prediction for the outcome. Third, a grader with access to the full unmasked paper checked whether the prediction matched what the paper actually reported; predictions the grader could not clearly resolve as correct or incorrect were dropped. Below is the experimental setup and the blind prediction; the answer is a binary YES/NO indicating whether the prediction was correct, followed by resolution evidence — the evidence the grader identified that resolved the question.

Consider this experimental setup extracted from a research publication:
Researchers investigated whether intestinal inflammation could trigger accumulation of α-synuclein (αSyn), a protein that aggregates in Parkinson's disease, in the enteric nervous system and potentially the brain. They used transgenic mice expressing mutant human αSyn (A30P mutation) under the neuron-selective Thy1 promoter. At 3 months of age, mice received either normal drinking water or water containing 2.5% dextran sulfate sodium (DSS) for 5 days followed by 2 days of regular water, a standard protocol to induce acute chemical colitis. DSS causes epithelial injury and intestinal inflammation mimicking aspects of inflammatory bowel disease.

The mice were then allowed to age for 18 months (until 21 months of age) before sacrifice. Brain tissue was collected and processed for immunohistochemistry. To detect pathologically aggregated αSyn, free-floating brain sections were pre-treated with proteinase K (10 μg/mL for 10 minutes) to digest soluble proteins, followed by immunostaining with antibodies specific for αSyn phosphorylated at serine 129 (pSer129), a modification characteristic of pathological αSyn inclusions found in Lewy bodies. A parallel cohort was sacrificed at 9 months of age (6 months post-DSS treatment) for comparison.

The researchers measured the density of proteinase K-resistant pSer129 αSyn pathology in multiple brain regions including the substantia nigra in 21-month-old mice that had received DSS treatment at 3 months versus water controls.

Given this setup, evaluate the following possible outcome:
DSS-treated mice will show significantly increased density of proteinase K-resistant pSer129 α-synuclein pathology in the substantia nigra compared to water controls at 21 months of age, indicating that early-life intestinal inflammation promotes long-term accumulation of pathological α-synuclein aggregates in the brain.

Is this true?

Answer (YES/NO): YES